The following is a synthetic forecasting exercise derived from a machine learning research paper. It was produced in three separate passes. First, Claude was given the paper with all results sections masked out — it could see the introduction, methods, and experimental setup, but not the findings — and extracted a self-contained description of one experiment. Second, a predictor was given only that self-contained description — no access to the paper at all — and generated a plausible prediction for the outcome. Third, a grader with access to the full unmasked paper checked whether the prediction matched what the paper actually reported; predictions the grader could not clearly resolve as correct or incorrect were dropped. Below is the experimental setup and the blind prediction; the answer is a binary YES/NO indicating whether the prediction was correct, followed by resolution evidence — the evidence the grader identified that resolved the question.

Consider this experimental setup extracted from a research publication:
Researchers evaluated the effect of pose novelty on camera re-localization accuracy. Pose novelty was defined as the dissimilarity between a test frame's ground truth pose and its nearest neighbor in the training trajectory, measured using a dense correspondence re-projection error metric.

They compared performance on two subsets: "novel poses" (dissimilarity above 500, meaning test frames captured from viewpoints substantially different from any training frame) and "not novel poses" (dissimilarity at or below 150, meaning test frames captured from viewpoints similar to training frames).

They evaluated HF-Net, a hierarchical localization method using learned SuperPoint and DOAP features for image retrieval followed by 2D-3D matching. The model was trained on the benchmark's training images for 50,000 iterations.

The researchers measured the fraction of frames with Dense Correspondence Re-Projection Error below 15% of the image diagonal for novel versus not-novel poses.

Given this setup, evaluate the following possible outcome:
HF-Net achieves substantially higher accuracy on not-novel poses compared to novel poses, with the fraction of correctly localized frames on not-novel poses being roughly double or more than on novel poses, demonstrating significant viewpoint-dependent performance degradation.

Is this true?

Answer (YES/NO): YES